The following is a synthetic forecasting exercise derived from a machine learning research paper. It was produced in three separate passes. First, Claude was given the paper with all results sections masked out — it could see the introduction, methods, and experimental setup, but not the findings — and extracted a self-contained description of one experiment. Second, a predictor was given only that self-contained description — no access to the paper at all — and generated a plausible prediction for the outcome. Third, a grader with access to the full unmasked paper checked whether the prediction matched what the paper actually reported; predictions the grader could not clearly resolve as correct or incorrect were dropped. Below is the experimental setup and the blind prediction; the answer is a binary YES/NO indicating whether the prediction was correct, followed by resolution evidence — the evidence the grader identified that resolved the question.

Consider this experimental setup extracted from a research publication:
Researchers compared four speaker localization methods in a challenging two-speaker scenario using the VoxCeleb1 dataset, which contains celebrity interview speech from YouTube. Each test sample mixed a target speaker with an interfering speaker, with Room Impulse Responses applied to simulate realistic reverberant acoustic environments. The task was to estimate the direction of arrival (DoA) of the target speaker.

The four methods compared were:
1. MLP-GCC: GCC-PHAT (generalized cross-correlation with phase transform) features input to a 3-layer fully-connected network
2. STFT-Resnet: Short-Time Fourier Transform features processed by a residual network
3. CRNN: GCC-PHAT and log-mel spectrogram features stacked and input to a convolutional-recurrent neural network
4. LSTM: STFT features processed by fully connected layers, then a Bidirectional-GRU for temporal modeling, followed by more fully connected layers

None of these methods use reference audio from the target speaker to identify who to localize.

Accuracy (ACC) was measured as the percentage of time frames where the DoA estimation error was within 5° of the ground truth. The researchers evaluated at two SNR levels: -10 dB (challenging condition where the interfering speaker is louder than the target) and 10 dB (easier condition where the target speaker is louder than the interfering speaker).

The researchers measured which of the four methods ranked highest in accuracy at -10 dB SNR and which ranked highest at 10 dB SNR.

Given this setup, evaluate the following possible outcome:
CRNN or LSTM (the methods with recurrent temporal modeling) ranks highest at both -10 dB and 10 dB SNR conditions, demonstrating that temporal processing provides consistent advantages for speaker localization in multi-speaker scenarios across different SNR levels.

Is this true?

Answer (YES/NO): YES